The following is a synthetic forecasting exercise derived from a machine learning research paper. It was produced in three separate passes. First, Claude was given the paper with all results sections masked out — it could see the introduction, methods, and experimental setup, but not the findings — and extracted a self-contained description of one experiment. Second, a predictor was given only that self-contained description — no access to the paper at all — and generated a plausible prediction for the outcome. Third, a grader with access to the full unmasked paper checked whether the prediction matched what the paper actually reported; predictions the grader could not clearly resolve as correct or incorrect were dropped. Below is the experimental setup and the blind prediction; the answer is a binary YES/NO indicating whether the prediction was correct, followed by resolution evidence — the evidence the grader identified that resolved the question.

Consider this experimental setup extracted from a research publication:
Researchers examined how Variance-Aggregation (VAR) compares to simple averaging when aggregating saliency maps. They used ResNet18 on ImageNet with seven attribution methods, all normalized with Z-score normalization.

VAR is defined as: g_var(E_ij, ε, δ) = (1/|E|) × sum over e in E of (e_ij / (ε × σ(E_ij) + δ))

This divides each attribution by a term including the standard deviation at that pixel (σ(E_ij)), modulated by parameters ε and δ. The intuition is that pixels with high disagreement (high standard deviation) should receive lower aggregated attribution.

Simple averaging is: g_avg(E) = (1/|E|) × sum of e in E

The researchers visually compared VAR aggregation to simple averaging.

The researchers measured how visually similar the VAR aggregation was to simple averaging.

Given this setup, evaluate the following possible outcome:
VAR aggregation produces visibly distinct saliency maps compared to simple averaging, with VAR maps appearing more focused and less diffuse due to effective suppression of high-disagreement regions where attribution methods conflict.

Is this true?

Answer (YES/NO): NO